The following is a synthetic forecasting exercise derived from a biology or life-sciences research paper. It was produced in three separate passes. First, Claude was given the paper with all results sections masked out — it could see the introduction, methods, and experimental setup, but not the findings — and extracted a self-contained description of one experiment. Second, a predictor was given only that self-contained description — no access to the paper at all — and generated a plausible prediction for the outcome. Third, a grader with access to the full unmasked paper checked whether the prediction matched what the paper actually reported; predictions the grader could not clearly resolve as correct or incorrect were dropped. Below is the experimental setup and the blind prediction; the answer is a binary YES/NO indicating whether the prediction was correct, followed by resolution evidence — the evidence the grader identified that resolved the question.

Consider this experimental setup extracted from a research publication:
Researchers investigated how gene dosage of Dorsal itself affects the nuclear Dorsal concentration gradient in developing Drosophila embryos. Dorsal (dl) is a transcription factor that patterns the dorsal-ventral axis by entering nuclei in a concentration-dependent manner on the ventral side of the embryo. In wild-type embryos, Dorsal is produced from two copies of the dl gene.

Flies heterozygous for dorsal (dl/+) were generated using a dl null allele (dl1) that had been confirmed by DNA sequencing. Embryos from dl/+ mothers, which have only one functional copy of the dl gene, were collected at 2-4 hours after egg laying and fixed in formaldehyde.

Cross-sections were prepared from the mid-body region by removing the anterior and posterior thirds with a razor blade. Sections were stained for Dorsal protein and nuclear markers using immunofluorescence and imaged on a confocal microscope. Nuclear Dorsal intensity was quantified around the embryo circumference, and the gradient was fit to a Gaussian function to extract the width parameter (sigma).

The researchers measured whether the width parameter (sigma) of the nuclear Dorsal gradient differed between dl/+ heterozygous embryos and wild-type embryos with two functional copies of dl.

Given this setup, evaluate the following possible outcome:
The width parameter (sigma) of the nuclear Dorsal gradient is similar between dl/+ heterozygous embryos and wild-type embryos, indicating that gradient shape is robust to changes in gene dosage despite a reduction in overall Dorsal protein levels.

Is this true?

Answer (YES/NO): NO